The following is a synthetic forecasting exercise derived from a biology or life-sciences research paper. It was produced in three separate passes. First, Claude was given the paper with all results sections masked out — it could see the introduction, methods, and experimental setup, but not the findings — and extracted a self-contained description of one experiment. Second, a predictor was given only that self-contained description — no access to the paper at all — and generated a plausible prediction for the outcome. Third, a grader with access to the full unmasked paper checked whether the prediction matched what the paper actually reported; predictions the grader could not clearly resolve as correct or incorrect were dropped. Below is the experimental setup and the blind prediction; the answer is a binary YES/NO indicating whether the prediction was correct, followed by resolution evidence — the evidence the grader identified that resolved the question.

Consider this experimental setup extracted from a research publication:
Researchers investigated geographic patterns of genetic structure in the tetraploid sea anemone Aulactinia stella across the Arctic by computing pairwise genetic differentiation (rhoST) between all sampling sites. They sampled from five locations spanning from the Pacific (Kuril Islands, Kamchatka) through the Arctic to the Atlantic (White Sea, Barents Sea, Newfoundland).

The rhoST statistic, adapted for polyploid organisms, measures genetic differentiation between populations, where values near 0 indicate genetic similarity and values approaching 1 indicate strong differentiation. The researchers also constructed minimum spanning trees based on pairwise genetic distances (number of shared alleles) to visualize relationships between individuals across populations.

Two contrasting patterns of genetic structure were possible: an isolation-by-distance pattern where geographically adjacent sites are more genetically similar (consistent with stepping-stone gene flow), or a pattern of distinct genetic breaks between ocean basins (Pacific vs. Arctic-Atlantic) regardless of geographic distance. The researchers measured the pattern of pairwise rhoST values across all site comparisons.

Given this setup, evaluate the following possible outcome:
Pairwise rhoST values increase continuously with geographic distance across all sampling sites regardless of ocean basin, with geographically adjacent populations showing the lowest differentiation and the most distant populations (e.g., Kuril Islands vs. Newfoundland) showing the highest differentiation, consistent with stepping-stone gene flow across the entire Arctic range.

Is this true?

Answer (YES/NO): NO